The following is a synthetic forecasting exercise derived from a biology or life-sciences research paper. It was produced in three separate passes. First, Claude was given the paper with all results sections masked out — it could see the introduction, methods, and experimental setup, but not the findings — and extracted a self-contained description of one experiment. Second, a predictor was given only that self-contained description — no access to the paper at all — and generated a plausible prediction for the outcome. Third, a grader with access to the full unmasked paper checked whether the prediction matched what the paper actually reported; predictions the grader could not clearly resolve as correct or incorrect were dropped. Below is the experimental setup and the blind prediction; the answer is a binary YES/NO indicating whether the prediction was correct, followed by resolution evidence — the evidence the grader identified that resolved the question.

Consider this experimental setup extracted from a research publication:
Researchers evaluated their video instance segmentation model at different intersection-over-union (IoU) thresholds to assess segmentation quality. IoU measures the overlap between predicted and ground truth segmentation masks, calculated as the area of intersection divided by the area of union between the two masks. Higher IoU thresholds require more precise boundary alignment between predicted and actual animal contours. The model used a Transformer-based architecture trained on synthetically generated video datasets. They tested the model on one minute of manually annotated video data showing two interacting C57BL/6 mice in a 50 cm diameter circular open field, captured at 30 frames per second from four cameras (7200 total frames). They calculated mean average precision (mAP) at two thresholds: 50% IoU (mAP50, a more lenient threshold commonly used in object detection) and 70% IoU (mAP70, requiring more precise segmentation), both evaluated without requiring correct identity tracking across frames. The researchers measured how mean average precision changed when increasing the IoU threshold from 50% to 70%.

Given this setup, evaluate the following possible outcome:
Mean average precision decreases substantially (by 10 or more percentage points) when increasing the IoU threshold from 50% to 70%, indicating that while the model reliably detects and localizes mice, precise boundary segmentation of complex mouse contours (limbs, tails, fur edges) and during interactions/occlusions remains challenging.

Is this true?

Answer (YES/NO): YES